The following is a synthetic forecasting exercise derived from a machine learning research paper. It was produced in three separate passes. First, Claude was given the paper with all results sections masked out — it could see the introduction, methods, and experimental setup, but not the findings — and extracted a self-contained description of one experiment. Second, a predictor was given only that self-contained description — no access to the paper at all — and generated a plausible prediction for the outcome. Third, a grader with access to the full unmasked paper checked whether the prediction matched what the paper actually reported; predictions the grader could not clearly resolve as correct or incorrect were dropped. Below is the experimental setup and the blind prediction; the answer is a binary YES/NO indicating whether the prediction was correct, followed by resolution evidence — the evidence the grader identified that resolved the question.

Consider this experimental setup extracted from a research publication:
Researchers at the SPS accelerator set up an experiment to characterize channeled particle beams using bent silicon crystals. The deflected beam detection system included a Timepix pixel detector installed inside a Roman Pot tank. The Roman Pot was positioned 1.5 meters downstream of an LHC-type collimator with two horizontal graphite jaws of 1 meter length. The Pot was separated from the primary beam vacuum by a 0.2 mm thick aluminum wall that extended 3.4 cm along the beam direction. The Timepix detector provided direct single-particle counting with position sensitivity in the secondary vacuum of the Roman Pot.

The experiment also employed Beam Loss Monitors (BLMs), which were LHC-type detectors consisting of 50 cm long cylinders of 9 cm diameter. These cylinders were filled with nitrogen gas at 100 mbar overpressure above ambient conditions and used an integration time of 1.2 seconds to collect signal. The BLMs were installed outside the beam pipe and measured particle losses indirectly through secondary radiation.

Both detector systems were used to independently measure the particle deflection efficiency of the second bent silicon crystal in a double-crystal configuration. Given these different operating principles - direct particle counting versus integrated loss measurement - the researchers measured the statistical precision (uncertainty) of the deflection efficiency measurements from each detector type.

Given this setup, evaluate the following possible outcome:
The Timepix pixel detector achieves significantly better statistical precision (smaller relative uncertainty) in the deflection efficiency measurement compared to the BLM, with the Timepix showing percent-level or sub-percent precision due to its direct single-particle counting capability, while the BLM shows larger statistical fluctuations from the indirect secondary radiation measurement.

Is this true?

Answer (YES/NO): YES